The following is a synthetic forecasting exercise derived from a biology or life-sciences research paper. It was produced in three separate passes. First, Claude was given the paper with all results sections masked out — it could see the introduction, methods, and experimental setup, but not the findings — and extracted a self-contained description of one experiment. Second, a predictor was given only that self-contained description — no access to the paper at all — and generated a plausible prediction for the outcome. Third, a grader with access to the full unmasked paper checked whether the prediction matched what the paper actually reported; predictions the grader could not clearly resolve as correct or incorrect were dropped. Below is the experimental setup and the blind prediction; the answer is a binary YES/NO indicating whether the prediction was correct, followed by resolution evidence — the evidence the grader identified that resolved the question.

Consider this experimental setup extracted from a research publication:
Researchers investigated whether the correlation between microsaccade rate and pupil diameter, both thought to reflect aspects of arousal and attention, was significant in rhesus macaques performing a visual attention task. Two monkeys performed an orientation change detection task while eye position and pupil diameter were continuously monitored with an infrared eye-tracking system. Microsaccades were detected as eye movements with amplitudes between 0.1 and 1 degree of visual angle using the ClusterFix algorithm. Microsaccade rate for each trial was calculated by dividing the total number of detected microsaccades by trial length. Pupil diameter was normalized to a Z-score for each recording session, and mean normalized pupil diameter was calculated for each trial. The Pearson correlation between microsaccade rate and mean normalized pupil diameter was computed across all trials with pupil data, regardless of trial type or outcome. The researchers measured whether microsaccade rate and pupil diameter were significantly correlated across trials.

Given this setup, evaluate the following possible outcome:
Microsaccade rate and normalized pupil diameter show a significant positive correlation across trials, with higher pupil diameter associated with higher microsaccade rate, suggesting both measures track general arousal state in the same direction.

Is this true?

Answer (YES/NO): NO